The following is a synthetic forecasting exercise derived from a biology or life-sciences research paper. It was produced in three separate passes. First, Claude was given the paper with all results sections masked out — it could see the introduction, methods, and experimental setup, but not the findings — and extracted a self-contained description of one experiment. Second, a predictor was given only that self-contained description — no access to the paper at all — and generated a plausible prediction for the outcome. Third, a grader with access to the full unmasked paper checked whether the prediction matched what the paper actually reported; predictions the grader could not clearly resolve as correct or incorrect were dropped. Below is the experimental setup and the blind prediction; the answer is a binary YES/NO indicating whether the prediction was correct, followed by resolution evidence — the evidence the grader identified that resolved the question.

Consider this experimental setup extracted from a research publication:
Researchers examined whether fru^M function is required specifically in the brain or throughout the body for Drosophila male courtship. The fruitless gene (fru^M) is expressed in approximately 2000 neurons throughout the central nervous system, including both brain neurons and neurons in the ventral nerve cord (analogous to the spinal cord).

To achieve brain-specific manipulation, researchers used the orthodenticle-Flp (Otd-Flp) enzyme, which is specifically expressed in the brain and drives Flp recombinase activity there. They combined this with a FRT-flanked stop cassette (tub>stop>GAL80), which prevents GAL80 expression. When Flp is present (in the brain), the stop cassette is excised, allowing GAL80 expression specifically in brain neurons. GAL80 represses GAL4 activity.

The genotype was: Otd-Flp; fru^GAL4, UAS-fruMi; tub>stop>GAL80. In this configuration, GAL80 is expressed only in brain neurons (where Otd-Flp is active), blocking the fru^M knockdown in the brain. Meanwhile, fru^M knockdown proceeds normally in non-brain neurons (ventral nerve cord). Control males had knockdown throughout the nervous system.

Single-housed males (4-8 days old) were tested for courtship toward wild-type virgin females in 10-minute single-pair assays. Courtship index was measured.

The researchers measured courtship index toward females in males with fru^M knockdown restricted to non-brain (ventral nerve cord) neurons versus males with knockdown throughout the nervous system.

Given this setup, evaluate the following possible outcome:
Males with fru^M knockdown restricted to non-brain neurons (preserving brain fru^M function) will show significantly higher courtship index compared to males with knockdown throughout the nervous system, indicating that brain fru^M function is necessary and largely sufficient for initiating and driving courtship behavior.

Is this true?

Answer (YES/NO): YES